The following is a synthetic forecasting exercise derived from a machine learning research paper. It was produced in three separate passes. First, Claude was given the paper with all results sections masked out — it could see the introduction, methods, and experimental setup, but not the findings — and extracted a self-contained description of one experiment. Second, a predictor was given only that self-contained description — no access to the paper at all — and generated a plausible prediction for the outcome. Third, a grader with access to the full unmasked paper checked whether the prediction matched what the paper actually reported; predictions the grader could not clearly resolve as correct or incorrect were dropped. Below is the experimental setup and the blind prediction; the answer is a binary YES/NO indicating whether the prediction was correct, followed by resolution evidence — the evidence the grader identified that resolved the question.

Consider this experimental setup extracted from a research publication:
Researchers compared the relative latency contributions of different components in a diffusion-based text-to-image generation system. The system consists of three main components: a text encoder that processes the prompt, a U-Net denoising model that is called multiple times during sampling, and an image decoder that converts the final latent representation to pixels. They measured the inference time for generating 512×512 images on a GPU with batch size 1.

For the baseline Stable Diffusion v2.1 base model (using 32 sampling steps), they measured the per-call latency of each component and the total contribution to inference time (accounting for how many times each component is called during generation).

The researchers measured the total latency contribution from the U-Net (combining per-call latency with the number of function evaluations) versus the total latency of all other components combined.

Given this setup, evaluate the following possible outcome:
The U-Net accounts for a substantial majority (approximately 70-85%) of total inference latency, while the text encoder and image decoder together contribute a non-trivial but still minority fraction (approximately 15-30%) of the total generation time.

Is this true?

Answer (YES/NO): NO